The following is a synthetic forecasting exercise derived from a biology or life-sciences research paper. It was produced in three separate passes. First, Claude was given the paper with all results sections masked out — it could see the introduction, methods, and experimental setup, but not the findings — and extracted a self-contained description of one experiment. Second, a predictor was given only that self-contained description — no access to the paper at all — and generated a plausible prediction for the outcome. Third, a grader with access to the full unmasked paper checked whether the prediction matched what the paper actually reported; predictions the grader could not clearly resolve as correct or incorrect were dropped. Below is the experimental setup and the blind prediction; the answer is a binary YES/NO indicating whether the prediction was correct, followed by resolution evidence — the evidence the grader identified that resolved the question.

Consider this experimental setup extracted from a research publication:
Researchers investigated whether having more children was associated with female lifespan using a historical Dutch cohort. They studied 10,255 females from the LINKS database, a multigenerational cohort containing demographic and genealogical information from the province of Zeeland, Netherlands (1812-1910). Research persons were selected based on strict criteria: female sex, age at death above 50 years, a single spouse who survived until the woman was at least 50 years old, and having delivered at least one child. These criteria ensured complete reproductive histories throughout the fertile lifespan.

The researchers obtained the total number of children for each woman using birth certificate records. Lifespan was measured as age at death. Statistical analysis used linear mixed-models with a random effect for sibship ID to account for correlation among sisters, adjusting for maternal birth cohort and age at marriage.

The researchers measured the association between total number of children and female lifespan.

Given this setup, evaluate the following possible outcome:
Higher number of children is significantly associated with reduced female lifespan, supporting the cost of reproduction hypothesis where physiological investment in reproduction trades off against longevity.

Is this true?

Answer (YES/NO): NO